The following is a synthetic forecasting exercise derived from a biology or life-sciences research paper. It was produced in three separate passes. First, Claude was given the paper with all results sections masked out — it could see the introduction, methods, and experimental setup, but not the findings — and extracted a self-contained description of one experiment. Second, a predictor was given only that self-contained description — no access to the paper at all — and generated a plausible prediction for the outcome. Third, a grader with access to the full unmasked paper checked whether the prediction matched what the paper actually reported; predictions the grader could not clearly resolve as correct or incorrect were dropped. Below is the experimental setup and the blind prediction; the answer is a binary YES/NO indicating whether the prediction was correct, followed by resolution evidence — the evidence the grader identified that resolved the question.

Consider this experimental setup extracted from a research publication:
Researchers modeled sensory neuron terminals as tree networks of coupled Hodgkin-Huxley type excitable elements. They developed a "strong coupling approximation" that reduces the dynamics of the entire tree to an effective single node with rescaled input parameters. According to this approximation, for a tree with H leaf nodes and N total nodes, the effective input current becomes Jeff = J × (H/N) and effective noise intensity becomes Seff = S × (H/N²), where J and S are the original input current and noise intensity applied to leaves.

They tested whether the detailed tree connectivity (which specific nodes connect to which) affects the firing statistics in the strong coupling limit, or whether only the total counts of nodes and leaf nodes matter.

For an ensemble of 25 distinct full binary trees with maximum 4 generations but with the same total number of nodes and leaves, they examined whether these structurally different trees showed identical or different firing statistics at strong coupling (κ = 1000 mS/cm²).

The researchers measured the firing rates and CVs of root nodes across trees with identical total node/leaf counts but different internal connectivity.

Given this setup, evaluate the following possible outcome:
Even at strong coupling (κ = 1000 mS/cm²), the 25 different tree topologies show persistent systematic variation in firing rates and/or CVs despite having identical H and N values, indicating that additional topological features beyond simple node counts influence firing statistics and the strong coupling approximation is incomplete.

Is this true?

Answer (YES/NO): NO